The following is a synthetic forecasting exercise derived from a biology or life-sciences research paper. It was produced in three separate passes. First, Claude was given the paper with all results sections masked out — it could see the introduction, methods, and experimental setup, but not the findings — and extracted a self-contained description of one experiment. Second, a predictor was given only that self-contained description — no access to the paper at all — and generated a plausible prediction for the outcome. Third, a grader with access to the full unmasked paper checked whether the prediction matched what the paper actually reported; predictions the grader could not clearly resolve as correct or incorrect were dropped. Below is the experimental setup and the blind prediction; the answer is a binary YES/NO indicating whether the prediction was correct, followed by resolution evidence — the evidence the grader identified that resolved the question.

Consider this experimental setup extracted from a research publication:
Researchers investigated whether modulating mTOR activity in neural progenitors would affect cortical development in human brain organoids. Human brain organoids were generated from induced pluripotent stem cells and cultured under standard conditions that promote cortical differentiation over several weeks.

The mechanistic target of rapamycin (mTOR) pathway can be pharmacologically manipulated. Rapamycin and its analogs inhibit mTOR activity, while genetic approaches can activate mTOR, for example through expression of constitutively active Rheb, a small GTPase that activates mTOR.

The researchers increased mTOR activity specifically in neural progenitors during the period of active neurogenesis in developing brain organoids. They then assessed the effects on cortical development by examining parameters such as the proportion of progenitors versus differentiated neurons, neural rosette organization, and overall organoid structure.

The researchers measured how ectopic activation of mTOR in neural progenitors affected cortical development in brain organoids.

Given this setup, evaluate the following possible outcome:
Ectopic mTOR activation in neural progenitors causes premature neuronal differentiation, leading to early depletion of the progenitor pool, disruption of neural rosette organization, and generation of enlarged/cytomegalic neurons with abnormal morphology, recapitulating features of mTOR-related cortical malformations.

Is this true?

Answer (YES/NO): NO